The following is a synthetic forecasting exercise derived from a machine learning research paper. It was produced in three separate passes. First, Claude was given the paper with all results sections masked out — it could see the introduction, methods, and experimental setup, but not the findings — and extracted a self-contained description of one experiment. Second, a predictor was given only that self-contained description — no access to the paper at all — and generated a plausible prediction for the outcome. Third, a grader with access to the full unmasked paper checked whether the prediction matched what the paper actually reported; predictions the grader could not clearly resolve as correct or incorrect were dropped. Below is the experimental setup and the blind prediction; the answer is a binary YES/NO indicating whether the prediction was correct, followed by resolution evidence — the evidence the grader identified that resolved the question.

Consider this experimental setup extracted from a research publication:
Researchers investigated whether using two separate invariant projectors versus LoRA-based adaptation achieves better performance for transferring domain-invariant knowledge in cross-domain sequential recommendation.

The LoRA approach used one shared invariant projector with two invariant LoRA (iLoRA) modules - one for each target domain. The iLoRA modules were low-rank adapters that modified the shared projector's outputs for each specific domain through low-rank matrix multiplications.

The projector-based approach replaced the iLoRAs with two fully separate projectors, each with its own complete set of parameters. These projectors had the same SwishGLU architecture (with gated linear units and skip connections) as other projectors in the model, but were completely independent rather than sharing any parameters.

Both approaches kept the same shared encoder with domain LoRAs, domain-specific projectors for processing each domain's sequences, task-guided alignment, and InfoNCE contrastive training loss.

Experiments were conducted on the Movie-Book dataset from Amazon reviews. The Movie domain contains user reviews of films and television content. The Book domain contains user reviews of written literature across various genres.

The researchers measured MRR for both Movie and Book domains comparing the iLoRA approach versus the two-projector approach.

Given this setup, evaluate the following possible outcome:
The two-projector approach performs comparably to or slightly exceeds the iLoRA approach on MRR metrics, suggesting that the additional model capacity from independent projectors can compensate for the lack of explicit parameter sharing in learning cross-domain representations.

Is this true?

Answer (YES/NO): YES